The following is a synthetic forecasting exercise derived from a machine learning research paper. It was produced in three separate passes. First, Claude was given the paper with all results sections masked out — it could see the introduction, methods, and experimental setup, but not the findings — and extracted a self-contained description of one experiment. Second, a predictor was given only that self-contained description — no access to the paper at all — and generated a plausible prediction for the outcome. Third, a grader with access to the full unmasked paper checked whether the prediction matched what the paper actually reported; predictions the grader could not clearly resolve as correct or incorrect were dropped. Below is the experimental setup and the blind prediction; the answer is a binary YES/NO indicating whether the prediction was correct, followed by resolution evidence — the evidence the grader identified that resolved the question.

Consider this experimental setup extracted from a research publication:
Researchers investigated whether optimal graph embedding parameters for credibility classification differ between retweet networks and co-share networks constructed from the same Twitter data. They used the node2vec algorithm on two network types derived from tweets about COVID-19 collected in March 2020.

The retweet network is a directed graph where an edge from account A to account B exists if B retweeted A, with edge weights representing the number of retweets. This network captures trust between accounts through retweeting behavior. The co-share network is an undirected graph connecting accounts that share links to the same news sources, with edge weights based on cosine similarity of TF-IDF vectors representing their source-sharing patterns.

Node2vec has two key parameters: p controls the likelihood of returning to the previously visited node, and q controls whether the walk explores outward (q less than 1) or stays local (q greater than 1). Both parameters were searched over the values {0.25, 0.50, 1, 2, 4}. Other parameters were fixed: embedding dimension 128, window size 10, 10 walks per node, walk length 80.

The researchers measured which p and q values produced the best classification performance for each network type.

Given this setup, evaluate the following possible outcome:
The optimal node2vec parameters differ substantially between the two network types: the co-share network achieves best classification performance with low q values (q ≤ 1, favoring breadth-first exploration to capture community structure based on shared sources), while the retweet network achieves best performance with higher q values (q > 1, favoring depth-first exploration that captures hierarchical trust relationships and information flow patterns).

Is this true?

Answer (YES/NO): NO